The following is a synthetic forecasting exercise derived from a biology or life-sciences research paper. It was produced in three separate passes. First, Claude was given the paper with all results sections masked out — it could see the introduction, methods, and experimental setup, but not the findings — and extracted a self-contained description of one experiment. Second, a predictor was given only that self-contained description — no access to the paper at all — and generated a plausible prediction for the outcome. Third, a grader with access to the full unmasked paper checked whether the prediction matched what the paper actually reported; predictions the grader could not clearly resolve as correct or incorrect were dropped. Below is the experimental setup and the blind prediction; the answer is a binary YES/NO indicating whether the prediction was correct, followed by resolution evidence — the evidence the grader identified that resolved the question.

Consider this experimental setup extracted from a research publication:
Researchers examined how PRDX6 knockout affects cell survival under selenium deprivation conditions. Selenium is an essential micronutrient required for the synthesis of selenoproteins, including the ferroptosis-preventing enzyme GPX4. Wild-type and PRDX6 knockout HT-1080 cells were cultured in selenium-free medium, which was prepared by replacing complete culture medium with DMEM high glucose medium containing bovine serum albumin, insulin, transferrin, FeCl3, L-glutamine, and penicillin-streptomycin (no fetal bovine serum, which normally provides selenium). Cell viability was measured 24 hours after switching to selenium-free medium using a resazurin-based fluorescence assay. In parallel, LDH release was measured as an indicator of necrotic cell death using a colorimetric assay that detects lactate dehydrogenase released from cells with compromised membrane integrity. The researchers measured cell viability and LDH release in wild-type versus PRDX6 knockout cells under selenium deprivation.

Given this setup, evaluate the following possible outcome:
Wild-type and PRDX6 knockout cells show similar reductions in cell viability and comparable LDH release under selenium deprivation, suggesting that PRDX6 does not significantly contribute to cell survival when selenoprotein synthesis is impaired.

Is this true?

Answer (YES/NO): NO